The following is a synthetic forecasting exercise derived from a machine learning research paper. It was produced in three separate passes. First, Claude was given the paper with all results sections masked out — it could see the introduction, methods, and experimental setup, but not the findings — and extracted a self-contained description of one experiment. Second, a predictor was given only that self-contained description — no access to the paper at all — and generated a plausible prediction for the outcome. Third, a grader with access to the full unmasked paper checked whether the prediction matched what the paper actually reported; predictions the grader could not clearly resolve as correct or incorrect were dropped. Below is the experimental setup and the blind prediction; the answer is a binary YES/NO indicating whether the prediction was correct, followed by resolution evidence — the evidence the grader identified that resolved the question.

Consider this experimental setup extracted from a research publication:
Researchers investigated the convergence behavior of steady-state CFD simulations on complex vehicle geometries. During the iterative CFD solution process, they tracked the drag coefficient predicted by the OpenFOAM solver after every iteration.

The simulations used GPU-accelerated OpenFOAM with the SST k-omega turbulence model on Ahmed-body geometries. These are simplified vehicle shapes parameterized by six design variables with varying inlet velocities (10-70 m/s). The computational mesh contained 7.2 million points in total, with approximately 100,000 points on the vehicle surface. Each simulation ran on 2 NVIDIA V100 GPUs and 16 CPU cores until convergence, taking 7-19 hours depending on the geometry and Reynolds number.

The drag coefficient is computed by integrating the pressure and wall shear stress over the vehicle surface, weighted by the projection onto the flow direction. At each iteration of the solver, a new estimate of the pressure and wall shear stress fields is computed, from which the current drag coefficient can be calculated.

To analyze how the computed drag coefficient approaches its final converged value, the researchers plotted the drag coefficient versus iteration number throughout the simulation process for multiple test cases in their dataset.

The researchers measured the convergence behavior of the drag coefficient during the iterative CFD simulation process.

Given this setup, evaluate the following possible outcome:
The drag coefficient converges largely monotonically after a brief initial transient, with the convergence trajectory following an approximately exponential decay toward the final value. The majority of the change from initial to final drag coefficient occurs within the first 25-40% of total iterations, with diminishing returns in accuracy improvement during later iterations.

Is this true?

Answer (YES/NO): NO